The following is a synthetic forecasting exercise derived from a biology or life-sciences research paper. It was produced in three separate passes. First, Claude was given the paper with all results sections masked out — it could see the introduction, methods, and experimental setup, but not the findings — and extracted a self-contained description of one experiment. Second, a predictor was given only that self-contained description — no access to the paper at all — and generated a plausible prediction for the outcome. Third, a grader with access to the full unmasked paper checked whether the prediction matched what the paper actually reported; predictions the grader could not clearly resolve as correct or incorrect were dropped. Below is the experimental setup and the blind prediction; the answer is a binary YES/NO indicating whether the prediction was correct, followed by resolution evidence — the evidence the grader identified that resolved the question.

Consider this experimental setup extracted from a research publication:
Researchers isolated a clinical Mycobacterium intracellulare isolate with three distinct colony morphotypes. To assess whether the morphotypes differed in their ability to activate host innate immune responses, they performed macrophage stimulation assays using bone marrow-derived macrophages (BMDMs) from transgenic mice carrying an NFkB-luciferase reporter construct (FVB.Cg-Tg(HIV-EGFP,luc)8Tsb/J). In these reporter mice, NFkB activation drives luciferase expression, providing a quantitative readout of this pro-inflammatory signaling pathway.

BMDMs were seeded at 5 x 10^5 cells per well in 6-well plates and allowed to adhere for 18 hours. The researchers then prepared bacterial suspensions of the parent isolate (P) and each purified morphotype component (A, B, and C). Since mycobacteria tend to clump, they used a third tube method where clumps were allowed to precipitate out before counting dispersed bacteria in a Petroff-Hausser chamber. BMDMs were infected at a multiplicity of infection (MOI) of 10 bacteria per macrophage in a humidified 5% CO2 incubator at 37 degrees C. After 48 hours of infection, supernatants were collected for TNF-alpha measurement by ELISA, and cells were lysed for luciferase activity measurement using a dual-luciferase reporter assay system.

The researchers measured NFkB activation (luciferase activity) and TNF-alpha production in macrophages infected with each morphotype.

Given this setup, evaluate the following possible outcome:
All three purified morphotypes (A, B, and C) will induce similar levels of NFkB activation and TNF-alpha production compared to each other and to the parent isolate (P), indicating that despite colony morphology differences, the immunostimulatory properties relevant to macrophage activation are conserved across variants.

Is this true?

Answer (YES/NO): YES